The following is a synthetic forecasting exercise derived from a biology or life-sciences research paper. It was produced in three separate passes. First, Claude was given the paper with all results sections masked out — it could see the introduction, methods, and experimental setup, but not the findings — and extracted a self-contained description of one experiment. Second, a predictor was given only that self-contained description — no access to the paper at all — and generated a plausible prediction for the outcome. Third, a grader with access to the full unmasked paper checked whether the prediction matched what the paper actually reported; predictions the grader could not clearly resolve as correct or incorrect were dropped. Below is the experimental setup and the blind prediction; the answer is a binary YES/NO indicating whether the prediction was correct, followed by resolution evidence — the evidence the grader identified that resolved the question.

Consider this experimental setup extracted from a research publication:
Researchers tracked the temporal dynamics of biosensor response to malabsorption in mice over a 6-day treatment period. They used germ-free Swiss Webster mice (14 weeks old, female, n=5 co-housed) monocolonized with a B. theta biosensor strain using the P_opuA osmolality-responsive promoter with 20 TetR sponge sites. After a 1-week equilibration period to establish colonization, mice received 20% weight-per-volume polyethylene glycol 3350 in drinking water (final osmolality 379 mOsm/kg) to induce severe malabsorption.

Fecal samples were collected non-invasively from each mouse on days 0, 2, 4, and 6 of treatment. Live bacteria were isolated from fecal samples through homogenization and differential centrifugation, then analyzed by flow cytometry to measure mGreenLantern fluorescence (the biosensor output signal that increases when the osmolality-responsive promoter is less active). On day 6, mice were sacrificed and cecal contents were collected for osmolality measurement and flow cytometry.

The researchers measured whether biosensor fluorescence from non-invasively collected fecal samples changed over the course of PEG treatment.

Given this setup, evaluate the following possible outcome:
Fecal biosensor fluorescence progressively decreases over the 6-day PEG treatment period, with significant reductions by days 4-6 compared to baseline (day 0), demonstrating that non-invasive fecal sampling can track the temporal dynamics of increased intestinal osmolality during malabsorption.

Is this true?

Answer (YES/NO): YES